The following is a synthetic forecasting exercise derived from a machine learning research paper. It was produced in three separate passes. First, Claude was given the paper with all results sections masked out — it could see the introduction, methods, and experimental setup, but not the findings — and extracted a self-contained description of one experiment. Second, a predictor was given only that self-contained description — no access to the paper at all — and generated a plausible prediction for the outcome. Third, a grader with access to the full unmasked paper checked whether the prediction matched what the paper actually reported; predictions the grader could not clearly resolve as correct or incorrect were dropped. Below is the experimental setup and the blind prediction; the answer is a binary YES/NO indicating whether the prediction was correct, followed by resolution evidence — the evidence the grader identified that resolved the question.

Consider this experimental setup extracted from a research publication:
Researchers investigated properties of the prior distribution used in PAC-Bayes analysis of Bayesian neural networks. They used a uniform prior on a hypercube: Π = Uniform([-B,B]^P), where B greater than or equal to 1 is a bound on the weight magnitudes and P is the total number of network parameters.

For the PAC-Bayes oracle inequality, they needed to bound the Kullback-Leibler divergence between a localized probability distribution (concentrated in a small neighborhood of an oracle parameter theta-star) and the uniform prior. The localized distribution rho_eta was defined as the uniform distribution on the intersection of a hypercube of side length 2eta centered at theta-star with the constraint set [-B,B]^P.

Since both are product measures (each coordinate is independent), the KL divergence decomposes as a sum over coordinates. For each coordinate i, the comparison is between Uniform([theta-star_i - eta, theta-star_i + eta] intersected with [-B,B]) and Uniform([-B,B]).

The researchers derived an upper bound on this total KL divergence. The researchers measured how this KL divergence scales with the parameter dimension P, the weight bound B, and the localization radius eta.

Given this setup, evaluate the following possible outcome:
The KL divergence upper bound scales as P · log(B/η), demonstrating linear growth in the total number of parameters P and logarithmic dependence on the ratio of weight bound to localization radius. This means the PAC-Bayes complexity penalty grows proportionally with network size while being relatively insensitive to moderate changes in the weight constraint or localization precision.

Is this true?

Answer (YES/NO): NO